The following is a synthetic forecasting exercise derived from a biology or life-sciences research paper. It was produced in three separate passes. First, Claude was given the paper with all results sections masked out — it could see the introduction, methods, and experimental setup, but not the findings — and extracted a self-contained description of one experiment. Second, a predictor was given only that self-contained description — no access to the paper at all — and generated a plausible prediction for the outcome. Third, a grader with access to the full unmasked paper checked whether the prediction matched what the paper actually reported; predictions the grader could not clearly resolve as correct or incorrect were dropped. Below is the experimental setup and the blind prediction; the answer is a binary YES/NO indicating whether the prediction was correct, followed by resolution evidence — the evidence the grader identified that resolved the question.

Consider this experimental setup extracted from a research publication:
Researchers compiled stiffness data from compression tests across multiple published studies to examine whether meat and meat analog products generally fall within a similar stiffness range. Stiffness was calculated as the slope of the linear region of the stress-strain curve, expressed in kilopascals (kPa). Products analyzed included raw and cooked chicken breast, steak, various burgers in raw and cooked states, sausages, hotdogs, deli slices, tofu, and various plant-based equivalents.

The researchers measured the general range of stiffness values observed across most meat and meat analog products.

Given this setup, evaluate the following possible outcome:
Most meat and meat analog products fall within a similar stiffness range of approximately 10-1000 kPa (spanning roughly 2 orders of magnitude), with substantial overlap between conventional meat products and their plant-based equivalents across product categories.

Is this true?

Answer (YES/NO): NO